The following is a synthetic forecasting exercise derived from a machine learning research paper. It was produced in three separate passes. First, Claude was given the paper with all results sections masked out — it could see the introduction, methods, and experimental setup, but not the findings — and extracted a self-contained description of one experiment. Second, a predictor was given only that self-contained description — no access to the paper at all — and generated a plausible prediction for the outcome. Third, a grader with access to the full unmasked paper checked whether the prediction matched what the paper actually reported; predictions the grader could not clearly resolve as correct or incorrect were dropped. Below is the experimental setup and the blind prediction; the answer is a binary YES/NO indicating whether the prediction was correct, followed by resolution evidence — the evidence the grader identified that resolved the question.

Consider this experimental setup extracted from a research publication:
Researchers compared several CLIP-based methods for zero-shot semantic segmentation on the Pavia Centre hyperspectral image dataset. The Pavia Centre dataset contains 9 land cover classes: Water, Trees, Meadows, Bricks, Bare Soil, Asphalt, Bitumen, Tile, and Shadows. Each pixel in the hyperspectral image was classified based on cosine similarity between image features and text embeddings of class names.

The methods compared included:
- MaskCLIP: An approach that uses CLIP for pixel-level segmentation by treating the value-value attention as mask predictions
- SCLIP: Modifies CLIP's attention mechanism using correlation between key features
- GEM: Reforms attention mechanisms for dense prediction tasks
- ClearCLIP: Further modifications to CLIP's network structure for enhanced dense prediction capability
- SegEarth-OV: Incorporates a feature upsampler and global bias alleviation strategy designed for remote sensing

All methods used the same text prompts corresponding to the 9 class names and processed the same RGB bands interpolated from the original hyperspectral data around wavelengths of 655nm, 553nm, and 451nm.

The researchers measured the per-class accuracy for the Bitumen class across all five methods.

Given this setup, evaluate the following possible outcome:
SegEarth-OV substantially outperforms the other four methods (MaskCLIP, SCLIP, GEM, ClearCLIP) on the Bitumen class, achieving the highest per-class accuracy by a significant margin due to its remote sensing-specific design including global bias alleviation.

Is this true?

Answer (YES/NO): NO